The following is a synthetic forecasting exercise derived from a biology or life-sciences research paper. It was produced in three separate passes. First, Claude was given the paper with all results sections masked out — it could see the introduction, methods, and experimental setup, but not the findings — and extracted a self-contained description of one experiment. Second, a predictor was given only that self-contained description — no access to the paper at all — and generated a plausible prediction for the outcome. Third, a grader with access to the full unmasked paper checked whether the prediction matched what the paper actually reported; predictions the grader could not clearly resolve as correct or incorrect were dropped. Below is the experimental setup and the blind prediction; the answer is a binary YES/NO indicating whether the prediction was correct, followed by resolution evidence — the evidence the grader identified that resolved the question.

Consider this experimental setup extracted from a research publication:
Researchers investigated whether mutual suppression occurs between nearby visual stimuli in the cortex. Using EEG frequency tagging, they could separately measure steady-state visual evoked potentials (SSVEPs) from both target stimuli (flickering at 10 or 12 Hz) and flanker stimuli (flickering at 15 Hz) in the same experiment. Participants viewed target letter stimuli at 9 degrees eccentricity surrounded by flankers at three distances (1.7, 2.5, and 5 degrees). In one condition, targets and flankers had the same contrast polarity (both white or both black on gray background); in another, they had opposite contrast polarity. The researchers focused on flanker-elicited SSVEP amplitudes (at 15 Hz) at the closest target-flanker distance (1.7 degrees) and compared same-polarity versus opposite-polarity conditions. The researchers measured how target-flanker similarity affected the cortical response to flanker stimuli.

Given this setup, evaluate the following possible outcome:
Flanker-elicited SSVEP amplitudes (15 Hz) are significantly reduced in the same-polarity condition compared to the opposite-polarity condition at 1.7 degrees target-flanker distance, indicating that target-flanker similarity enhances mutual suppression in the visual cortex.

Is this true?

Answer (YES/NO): YES